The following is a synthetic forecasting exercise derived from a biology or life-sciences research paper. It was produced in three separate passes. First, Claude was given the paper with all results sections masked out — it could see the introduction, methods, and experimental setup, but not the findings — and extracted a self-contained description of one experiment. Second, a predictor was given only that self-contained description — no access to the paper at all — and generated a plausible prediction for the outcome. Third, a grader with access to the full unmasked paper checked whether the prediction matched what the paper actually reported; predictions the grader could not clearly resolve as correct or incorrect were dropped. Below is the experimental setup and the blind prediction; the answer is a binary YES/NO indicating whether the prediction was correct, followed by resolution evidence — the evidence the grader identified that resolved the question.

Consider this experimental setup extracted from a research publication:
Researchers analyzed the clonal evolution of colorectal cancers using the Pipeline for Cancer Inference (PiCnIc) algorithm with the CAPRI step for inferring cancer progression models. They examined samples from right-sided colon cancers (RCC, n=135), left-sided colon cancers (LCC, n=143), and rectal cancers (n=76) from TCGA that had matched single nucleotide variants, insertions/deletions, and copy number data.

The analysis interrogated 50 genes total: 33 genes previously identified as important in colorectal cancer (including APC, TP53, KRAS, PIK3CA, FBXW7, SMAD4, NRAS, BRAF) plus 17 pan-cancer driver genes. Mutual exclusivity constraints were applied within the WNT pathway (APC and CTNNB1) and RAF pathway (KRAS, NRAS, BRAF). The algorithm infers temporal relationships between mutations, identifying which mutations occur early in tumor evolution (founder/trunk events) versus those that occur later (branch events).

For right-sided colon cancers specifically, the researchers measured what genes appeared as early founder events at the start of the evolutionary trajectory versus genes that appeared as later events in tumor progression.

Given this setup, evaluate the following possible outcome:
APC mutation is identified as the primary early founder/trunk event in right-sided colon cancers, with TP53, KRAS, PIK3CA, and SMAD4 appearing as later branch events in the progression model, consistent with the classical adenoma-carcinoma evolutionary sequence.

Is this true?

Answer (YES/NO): NO